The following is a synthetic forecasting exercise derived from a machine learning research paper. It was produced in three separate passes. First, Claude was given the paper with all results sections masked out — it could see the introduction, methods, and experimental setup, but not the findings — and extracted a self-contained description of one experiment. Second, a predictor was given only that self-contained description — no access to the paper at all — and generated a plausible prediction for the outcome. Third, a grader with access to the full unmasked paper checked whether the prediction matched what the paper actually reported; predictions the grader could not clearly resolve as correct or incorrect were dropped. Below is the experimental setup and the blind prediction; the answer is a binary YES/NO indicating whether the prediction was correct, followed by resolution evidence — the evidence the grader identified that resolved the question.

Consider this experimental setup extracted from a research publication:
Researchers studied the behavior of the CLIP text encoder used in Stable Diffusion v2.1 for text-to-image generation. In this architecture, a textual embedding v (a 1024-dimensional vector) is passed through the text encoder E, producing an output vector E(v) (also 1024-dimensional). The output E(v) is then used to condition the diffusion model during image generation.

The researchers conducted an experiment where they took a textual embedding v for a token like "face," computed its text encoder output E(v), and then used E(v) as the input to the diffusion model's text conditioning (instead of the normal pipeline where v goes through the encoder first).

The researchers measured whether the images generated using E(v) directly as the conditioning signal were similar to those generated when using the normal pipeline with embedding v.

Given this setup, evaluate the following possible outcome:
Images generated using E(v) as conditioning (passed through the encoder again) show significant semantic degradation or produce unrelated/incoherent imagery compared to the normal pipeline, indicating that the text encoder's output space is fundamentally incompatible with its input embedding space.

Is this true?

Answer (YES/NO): NO